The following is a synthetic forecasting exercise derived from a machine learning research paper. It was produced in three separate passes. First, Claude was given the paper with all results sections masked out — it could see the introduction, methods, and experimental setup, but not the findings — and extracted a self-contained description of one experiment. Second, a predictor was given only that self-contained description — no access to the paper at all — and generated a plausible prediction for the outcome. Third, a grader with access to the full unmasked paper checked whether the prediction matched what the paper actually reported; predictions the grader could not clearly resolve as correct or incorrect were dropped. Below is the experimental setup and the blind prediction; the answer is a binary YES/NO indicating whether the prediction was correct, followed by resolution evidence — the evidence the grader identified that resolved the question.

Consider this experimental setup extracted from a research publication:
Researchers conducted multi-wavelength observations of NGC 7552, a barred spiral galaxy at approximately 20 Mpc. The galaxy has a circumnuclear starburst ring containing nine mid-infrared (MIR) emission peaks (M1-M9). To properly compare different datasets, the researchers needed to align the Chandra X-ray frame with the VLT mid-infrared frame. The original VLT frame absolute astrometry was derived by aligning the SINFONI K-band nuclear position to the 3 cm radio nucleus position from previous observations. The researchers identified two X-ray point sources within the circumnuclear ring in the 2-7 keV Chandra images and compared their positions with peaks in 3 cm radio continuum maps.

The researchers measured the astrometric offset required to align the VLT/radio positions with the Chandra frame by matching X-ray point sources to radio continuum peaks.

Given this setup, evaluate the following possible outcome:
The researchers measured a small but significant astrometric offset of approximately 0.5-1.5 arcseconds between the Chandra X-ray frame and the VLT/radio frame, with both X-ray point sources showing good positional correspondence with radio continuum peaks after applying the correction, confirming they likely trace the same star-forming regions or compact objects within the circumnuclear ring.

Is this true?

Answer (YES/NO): YES